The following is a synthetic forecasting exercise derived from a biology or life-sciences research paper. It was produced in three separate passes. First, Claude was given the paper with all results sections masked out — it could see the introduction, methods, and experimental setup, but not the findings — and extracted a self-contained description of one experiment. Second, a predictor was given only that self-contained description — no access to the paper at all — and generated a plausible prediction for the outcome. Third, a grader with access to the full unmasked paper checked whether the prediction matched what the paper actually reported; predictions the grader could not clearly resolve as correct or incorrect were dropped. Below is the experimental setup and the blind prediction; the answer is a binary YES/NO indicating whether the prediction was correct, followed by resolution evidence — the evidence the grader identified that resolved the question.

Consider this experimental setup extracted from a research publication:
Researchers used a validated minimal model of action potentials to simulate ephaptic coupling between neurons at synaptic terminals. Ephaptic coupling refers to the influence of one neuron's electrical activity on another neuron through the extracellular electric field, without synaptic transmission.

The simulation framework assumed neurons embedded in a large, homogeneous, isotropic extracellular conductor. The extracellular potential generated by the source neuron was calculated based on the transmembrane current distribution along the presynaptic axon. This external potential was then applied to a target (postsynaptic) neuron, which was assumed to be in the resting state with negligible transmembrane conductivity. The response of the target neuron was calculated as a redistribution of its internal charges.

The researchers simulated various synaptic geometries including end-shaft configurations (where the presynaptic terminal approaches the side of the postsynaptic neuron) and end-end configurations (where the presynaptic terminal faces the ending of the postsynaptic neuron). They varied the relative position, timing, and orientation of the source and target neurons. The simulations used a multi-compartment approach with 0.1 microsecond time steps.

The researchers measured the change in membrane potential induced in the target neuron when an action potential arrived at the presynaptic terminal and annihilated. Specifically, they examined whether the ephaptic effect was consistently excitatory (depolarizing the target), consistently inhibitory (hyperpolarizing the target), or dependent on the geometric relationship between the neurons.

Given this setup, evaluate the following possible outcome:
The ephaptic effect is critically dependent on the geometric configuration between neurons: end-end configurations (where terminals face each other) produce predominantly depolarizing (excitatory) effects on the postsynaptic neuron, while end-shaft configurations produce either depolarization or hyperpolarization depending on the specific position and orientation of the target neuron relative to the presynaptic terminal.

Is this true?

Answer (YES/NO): NO